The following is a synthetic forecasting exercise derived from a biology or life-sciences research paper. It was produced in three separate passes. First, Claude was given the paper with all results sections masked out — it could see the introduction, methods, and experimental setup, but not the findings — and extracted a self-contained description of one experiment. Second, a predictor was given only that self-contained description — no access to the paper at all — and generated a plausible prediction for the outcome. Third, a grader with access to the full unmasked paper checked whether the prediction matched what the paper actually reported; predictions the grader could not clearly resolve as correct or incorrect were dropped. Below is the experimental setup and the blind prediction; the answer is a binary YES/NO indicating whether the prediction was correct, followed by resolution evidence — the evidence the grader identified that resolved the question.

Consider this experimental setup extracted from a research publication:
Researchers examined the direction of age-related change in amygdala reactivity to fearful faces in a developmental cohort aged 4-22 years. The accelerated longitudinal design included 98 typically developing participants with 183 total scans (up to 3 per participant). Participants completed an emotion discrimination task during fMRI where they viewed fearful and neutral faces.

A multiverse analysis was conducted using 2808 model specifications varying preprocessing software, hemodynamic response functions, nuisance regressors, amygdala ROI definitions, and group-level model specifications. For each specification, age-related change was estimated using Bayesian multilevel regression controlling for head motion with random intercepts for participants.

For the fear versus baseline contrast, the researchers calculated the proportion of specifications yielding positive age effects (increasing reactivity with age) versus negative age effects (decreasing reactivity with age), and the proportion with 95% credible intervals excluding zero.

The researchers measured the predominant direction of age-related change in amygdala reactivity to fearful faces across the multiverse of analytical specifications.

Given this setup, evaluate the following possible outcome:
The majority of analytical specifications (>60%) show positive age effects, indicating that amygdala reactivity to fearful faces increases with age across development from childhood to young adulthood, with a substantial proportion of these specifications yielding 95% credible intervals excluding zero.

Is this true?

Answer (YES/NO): NO